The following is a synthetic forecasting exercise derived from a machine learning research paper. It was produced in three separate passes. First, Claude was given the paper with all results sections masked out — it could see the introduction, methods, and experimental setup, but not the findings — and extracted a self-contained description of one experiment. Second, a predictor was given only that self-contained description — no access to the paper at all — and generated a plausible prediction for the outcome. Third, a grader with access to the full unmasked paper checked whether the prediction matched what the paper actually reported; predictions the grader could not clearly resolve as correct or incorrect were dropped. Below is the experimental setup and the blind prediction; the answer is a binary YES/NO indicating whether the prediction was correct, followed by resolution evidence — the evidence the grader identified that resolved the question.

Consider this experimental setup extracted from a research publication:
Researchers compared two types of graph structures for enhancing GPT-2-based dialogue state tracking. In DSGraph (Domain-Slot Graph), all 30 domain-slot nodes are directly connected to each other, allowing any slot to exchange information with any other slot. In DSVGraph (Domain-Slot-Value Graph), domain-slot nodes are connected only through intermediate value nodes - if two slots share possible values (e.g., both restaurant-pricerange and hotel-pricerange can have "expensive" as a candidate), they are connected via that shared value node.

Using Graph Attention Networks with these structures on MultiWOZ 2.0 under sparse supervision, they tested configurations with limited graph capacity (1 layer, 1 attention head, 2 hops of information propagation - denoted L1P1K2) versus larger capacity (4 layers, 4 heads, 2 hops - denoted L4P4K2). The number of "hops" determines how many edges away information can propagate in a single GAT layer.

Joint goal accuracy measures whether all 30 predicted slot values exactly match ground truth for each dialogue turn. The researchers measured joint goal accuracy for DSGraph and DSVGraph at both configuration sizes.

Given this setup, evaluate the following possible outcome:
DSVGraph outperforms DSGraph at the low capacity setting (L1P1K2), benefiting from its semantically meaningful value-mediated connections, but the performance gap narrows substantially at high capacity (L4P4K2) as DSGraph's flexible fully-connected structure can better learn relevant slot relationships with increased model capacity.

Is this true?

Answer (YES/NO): NO